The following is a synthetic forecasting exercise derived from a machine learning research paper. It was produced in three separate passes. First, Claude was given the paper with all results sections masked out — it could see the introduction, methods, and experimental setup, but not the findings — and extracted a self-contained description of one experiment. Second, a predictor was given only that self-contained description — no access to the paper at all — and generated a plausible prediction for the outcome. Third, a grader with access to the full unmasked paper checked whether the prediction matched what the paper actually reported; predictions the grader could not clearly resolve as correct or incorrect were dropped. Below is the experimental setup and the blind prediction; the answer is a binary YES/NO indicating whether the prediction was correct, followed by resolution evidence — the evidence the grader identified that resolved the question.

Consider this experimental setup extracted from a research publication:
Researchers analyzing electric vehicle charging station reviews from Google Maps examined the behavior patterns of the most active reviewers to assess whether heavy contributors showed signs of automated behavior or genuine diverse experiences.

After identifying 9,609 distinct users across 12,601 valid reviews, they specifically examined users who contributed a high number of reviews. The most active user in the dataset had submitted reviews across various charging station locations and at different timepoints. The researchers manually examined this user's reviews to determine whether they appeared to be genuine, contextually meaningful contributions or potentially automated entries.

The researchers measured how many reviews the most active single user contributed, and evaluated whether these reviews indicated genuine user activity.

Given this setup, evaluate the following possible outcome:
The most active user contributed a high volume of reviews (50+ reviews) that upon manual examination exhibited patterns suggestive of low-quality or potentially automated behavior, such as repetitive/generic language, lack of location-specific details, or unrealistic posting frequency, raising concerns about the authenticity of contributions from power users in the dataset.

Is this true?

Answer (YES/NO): NO